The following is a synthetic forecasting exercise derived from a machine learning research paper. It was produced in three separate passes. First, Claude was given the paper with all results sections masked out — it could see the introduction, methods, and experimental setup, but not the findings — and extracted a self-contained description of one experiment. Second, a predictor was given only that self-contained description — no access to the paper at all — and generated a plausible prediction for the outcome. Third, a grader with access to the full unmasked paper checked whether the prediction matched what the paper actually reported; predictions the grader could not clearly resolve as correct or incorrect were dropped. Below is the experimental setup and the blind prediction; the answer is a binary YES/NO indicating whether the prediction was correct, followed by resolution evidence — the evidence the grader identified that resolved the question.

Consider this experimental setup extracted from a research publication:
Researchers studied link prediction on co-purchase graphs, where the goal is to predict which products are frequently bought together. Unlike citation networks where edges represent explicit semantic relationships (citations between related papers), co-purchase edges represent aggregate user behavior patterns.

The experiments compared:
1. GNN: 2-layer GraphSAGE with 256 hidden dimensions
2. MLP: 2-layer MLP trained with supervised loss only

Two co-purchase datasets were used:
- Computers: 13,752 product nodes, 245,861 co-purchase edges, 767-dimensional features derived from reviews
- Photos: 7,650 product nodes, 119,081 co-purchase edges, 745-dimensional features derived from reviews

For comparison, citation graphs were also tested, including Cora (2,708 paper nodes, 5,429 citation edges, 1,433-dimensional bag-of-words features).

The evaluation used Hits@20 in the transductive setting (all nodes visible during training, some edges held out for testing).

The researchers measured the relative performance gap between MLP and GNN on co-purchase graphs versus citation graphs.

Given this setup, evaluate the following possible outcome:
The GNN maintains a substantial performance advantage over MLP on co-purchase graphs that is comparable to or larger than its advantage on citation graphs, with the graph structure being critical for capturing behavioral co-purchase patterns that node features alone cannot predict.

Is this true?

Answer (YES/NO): YES